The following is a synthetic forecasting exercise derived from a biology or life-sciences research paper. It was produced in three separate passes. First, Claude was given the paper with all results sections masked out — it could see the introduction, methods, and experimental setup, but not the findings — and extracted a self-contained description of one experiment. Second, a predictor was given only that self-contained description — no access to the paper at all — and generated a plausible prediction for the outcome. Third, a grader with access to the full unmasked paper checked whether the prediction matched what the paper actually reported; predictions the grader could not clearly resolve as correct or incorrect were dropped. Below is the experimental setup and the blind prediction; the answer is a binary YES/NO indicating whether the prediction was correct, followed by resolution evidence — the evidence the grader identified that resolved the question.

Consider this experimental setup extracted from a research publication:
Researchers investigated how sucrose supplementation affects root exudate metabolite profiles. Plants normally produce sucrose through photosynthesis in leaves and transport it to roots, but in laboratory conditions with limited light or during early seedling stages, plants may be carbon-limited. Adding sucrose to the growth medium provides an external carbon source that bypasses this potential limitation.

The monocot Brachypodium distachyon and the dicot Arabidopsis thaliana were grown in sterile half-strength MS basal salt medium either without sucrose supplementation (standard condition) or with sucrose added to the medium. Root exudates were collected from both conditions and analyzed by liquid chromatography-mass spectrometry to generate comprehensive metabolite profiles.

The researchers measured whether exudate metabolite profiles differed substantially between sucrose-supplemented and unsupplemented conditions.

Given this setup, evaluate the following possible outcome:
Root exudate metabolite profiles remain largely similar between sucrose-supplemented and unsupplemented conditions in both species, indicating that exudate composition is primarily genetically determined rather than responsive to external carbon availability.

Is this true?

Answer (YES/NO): NO